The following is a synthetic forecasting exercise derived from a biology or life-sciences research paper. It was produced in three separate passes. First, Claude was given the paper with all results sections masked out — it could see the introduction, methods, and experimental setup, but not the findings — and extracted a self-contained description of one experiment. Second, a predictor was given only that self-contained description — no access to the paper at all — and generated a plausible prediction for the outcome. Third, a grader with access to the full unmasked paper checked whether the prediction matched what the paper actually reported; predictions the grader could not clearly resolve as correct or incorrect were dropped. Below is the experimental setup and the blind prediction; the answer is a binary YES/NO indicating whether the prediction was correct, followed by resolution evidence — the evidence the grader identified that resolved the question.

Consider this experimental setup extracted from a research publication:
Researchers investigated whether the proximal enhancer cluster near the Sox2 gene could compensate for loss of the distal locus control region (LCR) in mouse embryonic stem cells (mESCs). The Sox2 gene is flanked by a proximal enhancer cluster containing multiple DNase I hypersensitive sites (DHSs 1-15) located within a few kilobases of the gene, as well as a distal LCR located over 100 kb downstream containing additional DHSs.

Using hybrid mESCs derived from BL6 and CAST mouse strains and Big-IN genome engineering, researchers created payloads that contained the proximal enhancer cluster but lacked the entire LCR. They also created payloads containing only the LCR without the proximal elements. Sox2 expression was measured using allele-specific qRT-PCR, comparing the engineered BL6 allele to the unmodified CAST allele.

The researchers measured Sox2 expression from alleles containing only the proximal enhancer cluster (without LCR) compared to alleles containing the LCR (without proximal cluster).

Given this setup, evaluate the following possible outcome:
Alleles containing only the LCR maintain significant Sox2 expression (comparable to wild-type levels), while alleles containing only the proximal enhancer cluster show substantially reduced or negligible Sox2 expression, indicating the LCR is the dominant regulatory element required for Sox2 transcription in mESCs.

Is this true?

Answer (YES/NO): YES